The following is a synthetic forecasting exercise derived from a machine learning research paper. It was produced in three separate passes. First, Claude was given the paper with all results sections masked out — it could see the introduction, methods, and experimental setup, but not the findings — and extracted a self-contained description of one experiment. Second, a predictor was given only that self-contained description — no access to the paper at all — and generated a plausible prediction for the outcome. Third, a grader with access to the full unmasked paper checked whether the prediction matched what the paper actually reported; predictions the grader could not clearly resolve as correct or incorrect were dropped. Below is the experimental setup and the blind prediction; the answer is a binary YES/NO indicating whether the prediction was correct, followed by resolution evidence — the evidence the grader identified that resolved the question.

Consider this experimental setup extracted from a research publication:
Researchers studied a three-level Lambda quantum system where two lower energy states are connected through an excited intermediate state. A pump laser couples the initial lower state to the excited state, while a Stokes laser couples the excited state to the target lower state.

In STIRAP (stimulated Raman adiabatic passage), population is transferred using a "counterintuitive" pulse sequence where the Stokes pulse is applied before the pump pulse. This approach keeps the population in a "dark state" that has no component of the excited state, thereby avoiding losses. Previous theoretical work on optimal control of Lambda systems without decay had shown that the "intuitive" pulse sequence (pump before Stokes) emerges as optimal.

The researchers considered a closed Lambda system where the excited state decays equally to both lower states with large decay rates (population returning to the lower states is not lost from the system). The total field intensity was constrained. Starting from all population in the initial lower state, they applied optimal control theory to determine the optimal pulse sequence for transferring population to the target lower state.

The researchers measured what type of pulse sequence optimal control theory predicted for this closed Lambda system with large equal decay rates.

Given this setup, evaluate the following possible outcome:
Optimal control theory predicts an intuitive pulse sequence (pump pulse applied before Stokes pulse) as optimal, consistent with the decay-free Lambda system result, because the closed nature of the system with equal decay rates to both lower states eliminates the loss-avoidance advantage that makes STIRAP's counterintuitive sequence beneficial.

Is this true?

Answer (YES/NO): NO